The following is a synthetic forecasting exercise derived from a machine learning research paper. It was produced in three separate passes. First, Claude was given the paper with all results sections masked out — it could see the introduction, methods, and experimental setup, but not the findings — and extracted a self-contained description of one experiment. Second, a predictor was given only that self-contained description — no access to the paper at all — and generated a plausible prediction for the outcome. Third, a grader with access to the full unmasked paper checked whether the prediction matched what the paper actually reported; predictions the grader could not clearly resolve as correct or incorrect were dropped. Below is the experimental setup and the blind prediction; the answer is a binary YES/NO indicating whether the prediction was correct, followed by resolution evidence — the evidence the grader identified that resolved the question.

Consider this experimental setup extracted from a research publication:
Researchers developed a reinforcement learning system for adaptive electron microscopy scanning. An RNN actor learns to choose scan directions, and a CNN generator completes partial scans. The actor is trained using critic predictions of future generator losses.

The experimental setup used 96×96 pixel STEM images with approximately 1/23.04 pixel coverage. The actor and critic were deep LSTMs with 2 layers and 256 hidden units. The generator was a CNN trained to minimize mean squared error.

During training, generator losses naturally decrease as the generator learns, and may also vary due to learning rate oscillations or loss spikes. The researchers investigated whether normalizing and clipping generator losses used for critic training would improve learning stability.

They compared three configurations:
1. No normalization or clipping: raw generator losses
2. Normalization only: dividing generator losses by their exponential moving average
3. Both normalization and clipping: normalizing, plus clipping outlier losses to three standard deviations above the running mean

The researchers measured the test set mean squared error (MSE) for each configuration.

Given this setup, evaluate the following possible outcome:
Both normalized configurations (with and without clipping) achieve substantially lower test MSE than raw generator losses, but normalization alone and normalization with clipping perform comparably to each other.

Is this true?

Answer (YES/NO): NO